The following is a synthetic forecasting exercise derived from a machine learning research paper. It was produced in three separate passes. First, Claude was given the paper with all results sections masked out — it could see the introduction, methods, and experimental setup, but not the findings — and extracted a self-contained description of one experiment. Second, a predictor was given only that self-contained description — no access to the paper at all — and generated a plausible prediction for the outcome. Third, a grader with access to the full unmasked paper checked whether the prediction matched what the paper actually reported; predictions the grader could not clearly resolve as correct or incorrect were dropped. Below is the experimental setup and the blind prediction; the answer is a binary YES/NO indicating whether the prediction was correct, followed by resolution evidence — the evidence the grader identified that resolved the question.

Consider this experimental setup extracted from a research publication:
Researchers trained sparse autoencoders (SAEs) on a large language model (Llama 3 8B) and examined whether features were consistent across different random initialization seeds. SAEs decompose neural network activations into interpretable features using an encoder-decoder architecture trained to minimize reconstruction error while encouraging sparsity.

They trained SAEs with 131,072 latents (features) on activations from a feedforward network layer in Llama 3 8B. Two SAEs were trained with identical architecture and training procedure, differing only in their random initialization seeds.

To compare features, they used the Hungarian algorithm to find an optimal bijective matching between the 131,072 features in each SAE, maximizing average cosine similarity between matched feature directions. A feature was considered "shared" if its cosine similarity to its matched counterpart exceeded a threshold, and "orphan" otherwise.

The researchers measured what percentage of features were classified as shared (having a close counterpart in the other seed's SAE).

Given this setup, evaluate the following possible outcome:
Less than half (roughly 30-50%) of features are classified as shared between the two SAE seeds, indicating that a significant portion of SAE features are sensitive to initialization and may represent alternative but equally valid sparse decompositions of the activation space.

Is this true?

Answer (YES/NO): YES